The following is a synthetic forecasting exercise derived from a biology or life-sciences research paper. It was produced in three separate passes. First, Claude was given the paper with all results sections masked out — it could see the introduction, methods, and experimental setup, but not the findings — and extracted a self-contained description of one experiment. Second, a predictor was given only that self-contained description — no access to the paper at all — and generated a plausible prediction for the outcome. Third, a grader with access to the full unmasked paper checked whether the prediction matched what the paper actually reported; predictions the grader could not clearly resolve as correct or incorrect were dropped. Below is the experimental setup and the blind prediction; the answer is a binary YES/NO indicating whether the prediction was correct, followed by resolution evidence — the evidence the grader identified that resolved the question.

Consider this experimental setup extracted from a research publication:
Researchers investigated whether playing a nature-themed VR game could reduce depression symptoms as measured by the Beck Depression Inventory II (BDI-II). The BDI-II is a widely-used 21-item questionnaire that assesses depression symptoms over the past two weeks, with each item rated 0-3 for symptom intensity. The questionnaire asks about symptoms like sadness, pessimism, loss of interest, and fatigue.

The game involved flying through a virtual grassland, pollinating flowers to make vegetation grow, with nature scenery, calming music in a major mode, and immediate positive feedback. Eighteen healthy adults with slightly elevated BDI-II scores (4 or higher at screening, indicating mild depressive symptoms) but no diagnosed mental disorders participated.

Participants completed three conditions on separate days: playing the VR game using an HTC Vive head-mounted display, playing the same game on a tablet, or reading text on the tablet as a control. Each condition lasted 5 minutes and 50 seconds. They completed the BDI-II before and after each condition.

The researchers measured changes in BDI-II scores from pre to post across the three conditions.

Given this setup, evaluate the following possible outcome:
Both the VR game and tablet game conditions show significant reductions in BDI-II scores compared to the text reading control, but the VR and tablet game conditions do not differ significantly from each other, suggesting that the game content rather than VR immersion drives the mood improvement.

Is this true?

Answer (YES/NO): NO